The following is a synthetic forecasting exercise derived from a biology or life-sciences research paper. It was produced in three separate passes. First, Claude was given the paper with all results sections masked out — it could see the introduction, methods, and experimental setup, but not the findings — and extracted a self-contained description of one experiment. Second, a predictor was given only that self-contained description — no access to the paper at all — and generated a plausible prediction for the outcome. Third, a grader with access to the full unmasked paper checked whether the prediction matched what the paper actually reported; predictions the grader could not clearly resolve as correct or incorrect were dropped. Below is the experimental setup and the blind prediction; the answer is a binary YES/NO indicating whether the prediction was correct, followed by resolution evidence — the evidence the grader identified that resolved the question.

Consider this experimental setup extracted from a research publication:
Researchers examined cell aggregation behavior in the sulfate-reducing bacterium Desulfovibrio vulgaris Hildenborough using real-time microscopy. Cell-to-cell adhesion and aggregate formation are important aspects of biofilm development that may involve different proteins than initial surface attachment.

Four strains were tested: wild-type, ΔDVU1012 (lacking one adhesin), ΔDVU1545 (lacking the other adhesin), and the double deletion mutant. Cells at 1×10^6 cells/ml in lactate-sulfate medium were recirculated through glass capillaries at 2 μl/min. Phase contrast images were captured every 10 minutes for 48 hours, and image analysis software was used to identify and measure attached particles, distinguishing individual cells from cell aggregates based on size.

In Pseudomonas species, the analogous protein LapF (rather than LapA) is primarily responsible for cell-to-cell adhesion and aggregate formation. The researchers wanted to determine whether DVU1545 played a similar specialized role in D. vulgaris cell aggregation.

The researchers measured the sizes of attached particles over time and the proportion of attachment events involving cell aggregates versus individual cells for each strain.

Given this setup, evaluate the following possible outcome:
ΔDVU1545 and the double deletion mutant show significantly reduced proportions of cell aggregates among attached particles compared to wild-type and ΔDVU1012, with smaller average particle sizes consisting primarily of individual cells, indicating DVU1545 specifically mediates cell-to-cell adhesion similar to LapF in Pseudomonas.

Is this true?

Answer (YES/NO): NO